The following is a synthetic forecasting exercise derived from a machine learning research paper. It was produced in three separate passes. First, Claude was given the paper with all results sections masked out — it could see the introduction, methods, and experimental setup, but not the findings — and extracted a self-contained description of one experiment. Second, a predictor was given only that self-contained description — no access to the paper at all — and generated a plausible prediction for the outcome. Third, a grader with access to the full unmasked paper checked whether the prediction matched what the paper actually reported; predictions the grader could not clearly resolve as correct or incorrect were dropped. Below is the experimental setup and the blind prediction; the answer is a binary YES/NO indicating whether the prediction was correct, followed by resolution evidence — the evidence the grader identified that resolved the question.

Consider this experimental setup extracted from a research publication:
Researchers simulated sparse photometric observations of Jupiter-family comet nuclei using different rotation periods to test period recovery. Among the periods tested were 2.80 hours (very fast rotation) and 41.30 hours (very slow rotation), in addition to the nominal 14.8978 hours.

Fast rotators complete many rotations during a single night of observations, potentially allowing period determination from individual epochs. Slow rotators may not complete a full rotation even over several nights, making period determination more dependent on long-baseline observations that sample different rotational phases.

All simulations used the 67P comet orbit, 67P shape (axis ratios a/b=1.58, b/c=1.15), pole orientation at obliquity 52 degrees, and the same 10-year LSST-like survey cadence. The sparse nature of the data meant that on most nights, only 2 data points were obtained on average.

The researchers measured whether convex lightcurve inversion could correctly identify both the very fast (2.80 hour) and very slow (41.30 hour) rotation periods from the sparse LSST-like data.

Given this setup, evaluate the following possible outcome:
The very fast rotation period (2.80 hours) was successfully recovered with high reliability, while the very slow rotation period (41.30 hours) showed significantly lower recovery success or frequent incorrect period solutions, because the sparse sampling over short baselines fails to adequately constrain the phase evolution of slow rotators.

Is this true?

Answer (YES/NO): NO